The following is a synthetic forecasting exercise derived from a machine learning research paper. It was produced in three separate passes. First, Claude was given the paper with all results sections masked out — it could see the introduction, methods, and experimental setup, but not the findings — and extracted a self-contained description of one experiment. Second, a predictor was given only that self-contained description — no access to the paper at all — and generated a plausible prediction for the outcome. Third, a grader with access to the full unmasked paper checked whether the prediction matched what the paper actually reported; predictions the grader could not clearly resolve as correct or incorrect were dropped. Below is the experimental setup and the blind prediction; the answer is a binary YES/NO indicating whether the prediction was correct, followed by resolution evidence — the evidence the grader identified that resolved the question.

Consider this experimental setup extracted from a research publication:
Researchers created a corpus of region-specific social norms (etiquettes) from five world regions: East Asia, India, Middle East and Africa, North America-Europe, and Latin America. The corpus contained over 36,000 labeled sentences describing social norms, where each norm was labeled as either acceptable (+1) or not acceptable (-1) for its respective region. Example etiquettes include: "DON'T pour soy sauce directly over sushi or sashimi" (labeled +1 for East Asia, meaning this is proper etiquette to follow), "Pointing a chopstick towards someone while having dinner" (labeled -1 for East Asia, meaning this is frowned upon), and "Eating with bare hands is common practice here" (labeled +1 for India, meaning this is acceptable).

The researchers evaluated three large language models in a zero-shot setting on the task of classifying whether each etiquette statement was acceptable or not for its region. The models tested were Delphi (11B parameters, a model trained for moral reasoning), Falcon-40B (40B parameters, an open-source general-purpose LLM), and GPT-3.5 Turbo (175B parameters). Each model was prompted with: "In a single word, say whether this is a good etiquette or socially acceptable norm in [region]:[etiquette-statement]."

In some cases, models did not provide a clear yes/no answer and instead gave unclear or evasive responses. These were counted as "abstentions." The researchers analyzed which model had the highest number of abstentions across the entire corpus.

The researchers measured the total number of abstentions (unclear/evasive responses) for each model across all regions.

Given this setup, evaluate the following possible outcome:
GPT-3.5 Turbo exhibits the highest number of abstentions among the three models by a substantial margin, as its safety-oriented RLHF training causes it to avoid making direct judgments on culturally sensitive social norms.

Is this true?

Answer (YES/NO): NO